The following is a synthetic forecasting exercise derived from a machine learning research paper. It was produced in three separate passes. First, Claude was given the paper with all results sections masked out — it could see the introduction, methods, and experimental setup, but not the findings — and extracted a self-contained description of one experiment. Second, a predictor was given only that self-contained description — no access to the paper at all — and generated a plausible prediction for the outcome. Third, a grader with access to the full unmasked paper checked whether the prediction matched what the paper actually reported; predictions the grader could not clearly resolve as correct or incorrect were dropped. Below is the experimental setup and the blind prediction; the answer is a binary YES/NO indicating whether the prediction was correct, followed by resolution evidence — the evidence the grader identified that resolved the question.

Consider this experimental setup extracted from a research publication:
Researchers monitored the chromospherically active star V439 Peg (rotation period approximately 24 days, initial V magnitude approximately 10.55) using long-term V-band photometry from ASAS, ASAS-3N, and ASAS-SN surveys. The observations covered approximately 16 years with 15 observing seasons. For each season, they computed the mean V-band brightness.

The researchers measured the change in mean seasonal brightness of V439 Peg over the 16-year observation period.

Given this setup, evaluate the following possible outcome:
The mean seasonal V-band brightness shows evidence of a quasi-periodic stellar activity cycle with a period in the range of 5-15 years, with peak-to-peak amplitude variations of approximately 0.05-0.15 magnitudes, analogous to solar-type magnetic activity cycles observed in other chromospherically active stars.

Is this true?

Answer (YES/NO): NO